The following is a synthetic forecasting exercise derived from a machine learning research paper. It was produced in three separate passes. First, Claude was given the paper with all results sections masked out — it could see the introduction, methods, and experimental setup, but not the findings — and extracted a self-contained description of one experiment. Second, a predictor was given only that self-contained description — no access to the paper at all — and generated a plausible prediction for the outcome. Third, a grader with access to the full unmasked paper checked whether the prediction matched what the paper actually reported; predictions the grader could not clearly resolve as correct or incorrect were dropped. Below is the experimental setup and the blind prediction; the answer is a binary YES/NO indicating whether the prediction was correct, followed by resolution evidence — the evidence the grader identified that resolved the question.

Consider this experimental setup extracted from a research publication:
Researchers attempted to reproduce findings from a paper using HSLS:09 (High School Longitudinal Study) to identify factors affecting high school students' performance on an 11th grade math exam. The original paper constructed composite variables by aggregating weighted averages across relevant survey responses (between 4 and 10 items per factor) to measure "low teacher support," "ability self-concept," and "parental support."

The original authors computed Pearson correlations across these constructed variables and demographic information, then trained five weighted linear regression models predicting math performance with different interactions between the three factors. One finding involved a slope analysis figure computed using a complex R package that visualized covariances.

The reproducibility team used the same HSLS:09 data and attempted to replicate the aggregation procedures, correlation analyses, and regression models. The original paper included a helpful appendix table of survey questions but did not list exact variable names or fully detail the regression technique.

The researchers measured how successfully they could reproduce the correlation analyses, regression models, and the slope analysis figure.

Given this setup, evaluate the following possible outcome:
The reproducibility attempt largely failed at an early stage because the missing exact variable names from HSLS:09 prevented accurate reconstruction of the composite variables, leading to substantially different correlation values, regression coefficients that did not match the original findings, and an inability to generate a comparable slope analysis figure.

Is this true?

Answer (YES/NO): NO